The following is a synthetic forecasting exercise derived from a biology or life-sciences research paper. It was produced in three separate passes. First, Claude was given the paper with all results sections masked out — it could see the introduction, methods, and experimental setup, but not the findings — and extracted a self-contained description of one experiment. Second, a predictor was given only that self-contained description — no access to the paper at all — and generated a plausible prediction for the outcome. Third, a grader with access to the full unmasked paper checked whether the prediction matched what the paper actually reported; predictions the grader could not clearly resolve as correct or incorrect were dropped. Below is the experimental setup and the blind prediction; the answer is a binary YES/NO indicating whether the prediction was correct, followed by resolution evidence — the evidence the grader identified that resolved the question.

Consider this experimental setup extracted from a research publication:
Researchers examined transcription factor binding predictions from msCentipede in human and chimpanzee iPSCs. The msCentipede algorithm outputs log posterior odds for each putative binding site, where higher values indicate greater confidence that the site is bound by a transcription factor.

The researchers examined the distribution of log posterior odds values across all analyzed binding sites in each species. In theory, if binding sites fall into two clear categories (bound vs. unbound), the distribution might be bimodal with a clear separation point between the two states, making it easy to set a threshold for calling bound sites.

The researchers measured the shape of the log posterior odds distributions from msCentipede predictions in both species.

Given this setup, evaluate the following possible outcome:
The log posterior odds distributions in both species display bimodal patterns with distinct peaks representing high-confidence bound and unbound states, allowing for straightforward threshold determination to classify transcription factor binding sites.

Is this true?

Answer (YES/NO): NO